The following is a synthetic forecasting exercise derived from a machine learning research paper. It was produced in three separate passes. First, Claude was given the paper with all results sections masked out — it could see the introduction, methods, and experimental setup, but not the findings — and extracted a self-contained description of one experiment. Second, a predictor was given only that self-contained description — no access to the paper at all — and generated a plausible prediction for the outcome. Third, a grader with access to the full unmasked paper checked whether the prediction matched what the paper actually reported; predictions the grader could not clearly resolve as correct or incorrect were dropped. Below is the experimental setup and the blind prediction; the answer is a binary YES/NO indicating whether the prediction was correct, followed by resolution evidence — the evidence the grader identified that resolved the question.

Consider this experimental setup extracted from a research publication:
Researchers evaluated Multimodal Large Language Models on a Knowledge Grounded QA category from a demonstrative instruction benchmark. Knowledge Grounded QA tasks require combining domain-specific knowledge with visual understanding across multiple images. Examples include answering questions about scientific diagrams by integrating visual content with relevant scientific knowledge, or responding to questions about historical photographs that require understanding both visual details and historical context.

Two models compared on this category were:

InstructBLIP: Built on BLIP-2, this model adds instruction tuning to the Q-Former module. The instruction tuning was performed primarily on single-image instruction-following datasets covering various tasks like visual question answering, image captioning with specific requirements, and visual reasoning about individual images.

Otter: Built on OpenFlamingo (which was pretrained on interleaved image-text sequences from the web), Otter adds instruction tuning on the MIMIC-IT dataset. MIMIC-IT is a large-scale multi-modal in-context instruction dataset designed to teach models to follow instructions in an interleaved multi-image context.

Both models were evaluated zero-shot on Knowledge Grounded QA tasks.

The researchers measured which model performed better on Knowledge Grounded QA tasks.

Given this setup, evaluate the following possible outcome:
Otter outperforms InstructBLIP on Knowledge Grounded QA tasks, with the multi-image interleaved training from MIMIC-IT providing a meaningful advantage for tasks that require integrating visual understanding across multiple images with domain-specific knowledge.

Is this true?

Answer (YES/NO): NO